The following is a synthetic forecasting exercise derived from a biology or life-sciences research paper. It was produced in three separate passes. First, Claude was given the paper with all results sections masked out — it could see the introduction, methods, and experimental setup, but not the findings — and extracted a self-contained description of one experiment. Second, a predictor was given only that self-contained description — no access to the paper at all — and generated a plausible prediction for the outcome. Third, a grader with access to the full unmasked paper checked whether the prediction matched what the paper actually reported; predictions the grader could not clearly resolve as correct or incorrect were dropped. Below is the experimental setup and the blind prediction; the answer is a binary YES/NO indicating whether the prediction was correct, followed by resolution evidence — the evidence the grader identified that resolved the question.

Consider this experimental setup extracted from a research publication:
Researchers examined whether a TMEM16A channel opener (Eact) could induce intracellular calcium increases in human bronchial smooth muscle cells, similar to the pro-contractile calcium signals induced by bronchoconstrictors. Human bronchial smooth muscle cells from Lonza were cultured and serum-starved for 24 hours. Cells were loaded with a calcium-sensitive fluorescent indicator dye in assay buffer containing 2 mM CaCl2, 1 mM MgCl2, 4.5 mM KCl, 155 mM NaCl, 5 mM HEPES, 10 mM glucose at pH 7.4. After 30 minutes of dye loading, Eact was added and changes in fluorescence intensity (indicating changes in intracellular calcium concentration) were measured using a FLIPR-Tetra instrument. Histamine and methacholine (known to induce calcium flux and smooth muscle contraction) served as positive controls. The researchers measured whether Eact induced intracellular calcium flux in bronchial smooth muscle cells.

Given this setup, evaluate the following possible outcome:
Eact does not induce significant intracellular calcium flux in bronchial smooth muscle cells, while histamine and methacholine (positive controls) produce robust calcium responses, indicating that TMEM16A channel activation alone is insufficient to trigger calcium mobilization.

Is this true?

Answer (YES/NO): NO